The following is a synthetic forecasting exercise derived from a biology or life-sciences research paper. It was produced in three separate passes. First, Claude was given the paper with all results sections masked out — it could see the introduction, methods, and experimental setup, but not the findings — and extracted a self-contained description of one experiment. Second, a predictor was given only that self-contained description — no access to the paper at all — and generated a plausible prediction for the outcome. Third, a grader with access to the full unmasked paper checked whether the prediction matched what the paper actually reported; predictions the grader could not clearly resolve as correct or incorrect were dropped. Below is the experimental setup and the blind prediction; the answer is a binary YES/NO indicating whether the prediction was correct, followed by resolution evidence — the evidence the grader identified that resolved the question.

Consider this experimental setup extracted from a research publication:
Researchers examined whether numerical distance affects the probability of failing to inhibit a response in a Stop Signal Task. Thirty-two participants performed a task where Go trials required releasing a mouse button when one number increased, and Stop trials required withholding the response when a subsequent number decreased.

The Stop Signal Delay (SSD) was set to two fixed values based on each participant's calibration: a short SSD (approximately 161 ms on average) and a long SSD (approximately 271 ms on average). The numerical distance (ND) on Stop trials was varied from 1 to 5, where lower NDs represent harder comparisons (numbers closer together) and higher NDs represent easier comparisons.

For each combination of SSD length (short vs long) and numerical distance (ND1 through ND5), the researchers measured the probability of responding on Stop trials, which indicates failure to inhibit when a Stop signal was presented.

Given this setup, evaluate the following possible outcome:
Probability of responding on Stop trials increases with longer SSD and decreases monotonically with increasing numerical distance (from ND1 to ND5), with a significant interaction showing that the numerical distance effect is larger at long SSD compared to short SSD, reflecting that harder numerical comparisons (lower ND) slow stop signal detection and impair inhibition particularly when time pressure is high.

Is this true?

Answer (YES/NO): NO